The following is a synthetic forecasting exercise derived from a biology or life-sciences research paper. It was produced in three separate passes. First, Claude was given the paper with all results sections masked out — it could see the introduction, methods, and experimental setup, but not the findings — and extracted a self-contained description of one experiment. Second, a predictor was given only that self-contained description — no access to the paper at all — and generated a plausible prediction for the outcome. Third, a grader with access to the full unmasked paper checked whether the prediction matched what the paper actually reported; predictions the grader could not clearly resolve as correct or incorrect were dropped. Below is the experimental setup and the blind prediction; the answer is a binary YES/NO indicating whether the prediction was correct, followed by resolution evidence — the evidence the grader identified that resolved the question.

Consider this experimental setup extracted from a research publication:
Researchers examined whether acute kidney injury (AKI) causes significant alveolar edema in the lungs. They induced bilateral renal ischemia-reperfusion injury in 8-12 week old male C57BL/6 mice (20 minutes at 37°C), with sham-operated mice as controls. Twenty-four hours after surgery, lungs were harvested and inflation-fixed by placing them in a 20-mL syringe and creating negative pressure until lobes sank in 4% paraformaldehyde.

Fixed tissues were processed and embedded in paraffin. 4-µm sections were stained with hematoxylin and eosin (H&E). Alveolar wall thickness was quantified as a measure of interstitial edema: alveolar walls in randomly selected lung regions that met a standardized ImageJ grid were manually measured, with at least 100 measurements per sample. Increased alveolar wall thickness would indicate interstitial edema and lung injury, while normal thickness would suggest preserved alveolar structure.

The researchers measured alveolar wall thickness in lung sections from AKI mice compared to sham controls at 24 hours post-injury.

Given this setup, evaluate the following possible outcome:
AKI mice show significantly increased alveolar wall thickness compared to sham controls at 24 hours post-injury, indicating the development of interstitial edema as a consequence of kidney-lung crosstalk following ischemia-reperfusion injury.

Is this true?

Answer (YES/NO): NO